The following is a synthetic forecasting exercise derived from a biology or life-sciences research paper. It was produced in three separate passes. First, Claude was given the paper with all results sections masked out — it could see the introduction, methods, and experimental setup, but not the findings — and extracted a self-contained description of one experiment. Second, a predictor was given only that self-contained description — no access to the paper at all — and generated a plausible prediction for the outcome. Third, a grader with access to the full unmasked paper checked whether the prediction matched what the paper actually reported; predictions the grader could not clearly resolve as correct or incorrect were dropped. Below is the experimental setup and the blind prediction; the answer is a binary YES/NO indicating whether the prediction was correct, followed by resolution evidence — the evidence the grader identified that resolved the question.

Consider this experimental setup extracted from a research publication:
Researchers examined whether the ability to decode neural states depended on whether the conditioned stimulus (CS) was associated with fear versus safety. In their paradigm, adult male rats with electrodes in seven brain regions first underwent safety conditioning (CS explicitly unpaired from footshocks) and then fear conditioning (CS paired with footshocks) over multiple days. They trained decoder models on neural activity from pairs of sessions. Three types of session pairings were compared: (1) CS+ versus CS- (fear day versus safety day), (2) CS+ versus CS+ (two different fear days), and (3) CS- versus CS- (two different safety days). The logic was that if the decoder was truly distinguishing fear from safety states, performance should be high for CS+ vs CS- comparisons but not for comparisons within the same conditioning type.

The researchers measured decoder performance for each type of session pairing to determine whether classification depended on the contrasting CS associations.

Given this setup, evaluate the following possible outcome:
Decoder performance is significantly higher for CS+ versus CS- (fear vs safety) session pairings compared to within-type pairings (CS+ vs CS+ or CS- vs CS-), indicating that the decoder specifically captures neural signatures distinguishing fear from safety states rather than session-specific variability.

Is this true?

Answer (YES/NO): YES